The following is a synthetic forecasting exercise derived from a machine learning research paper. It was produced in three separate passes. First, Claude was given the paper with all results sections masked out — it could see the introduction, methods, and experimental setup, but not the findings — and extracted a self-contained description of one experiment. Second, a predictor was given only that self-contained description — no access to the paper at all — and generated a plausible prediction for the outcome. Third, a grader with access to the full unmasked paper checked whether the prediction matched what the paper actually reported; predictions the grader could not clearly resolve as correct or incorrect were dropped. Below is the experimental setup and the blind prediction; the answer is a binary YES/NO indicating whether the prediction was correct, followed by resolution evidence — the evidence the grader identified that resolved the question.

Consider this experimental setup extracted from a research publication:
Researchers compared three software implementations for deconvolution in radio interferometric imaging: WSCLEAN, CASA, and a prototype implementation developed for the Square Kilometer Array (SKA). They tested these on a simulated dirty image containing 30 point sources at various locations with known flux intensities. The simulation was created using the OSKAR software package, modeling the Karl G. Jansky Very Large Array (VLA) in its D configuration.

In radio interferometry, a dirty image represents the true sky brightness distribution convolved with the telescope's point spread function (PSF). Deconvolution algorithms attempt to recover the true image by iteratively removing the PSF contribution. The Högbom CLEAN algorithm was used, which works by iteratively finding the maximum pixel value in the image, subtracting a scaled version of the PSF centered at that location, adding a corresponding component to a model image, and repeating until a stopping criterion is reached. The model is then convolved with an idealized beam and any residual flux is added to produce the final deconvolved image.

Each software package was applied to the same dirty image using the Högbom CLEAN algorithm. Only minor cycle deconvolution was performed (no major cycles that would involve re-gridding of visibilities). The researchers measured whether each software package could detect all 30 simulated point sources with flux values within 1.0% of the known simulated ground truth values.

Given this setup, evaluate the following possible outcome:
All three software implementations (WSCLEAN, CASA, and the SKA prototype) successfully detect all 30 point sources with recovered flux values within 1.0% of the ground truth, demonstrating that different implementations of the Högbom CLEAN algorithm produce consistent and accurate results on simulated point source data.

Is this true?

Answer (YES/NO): NO